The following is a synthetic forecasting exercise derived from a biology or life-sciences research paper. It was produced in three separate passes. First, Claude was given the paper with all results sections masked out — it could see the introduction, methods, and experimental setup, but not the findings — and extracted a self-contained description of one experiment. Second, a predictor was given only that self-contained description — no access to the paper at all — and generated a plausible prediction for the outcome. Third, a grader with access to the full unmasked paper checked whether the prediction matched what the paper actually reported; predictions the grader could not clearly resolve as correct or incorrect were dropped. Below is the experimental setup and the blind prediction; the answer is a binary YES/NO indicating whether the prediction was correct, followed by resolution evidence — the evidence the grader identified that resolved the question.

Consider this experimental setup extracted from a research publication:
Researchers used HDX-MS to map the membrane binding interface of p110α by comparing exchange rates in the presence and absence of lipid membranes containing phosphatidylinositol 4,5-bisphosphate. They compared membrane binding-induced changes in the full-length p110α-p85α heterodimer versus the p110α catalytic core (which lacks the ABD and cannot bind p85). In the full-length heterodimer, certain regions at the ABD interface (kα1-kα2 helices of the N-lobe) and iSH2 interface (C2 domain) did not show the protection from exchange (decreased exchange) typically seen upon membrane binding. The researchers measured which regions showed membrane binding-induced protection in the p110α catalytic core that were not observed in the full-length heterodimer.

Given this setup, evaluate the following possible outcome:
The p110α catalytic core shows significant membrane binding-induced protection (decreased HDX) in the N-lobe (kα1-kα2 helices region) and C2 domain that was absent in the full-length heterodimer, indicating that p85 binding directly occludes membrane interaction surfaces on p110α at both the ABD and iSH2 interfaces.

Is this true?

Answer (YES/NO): YES